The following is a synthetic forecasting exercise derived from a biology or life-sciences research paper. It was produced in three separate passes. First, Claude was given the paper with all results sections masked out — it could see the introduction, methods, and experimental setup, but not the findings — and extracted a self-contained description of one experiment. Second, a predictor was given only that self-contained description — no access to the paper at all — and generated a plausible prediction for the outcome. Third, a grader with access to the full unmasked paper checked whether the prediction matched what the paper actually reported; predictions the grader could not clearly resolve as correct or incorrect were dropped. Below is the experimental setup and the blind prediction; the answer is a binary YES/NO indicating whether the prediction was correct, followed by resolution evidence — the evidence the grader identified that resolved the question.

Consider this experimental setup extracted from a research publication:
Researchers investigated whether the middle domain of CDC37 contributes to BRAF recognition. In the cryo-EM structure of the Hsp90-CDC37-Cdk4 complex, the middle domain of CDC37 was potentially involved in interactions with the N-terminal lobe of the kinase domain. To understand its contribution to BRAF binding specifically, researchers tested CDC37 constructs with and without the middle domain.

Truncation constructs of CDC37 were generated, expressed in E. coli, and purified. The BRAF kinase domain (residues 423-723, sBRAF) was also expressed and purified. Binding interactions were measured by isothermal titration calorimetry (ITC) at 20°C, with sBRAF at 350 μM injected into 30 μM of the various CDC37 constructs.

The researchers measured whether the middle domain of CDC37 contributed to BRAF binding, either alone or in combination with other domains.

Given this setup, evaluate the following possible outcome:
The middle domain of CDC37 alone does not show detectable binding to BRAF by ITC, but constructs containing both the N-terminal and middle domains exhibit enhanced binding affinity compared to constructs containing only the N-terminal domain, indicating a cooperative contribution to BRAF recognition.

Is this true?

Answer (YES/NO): NO